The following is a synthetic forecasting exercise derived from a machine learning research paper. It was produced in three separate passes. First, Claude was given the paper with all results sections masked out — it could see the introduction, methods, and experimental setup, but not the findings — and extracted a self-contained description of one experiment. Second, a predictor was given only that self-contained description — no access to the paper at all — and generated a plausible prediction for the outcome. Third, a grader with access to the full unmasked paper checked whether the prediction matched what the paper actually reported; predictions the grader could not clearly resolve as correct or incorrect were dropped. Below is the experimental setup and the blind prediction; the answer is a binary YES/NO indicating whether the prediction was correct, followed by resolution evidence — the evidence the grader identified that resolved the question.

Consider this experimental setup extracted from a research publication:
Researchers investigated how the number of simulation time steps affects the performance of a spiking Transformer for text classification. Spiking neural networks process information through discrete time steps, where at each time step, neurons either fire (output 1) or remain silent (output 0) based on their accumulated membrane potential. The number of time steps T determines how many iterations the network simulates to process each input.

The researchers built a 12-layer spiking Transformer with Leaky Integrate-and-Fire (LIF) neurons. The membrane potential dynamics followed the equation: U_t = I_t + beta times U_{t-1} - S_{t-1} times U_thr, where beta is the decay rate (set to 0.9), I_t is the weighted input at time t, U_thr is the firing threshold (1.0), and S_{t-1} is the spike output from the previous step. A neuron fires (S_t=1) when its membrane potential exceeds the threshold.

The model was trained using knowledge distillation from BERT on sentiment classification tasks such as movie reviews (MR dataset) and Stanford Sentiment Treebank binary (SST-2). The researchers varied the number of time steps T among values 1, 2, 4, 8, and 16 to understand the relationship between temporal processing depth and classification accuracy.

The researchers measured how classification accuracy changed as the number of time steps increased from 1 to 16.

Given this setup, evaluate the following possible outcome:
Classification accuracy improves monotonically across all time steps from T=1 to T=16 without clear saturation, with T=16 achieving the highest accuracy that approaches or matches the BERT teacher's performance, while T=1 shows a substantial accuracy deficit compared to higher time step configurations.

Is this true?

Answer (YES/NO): NO